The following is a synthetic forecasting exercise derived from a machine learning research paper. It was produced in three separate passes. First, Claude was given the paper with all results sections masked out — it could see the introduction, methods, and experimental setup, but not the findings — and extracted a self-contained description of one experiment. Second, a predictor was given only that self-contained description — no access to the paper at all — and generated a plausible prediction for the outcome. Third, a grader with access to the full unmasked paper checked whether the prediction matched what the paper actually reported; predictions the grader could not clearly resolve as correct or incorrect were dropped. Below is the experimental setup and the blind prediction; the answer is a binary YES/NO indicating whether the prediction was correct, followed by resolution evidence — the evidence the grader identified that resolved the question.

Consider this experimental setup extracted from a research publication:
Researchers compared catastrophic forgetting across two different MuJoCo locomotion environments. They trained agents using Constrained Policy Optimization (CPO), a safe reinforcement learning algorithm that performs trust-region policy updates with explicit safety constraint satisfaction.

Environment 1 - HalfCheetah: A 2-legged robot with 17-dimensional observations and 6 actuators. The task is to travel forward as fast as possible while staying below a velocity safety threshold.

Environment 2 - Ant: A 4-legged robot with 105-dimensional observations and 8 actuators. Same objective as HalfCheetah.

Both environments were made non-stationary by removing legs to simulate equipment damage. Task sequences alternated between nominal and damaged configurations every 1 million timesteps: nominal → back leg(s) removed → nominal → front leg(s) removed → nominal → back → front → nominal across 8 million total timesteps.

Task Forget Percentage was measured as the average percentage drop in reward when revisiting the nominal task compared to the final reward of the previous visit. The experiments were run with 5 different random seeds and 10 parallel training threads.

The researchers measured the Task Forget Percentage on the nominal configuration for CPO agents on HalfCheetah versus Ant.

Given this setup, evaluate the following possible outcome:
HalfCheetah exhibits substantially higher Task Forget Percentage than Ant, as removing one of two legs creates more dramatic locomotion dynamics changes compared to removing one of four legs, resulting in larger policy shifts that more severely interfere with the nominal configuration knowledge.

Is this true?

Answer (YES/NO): YES